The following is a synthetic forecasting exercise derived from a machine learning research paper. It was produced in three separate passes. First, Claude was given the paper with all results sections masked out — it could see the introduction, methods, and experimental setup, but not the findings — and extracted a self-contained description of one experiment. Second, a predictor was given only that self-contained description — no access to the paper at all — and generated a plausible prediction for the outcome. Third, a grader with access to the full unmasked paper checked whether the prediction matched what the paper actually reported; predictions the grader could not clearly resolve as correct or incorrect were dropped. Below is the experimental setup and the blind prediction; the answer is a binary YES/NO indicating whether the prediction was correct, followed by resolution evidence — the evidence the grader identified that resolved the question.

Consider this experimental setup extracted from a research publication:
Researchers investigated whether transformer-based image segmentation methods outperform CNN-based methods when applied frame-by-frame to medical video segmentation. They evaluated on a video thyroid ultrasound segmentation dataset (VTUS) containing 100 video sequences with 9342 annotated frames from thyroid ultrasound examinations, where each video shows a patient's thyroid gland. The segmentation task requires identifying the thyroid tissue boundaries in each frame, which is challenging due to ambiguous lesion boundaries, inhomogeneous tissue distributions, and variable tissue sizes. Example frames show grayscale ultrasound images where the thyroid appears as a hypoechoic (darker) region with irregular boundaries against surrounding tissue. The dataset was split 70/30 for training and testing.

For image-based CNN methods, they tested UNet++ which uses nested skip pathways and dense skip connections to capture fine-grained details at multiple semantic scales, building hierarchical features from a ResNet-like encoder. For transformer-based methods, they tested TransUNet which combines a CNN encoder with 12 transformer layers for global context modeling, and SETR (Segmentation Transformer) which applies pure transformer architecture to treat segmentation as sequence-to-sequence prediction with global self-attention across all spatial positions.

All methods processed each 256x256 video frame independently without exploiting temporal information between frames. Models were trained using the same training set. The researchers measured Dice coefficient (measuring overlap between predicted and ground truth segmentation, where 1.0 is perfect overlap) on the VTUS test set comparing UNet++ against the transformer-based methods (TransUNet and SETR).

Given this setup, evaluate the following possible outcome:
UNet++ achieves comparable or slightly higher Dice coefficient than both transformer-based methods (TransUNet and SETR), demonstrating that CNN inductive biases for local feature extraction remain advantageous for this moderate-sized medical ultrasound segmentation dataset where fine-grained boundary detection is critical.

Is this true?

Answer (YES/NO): YES